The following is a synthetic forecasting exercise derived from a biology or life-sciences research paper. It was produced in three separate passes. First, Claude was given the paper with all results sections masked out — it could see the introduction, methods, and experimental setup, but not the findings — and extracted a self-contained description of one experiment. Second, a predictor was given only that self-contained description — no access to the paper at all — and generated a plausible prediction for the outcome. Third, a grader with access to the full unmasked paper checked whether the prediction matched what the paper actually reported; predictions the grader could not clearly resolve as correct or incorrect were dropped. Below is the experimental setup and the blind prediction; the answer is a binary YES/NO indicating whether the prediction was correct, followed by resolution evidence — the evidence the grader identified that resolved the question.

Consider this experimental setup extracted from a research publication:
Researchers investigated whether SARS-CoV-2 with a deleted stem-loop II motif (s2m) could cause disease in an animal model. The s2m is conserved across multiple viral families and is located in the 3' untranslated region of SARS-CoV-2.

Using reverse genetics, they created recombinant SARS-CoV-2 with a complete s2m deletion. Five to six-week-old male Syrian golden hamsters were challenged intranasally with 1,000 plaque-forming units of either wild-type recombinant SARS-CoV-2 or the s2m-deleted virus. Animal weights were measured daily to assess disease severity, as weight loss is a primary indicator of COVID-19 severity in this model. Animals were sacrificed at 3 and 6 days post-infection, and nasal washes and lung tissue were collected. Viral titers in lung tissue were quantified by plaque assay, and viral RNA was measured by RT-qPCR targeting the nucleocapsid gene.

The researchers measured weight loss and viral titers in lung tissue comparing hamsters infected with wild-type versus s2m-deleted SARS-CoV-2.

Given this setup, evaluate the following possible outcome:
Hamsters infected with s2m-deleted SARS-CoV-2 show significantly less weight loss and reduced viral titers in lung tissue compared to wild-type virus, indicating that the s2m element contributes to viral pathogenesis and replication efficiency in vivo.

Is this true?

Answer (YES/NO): NO